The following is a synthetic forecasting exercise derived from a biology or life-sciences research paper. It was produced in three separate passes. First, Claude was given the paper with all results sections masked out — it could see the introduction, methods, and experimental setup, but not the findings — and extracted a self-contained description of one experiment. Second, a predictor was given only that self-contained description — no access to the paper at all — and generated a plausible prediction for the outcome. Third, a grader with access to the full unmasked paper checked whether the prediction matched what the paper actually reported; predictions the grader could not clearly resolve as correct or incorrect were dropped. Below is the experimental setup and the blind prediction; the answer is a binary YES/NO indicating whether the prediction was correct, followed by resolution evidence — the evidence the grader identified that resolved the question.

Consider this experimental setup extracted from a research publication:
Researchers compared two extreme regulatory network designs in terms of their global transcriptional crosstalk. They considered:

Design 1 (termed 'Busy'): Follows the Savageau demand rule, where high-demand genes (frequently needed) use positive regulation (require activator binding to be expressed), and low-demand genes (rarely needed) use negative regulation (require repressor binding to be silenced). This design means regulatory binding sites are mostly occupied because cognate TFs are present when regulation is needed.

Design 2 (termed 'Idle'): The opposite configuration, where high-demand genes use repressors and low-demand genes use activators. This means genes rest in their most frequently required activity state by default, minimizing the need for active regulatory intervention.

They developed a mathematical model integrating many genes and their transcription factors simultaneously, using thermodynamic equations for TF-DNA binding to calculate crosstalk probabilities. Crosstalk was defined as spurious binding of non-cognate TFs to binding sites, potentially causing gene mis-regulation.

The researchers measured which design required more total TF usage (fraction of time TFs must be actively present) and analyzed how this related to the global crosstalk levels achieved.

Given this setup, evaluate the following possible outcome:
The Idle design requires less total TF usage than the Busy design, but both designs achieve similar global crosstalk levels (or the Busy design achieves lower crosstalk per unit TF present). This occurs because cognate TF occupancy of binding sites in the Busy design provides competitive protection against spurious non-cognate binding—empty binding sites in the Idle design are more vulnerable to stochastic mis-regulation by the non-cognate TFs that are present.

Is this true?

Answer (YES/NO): NO